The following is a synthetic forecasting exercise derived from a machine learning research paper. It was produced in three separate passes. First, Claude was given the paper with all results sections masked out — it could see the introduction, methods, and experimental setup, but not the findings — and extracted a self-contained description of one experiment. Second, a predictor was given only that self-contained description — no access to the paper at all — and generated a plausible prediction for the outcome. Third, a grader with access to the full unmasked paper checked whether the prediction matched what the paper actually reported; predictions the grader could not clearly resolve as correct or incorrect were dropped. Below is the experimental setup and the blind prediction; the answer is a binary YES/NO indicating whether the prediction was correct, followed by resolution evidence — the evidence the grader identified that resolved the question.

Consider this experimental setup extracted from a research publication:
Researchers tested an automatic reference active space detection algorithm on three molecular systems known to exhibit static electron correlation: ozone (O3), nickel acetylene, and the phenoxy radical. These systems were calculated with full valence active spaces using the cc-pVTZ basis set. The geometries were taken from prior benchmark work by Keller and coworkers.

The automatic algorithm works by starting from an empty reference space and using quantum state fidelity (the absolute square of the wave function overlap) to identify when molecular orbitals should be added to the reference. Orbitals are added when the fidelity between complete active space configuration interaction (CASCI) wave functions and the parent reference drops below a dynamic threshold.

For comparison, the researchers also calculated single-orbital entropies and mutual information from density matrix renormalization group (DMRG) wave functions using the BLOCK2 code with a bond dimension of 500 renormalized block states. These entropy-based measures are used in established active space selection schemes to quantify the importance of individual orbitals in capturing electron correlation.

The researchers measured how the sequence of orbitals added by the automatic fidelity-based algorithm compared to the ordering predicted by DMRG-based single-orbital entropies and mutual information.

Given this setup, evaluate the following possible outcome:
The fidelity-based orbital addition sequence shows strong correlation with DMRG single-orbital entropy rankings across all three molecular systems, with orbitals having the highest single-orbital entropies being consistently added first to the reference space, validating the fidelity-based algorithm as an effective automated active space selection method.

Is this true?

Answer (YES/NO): NO